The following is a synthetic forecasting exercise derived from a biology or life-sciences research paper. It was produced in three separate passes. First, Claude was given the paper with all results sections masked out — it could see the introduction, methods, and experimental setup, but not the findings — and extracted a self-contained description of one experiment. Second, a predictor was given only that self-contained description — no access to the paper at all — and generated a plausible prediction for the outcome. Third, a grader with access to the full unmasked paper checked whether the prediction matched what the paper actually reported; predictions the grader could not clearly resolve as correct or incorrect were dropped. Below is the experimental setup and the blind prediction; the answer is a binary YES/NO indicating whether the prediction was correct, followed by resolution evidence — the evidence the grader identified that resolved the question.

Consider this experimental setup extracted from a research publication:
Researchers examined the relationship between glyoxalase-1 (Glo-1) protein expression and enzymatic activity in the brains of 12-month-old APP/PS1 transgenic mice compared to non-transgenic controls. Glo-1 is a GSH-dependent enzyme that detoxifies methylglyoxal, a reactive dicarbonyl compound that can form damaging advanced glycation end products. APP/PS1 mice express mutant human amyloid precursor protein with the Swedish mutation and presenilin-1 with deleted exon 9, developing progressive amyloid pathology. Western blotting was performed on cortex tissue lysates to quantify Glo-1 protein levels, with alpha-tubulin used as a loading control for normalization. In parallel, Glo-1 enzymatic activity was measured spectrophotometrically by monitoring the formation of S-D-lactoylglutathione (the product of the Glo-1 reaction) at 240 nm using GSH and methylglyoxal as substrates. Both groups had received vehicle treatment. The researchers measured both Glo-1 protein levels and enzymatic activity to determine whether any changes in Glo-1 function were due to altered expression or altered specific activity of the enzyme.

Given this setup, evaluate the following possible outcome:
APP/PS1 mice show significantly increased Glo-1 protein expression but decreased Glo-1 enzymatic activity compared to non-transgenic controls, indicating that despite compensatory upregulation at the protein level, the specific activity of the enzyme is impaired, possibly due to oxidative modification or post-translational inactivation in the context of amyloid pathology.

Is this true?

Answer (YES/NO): NO